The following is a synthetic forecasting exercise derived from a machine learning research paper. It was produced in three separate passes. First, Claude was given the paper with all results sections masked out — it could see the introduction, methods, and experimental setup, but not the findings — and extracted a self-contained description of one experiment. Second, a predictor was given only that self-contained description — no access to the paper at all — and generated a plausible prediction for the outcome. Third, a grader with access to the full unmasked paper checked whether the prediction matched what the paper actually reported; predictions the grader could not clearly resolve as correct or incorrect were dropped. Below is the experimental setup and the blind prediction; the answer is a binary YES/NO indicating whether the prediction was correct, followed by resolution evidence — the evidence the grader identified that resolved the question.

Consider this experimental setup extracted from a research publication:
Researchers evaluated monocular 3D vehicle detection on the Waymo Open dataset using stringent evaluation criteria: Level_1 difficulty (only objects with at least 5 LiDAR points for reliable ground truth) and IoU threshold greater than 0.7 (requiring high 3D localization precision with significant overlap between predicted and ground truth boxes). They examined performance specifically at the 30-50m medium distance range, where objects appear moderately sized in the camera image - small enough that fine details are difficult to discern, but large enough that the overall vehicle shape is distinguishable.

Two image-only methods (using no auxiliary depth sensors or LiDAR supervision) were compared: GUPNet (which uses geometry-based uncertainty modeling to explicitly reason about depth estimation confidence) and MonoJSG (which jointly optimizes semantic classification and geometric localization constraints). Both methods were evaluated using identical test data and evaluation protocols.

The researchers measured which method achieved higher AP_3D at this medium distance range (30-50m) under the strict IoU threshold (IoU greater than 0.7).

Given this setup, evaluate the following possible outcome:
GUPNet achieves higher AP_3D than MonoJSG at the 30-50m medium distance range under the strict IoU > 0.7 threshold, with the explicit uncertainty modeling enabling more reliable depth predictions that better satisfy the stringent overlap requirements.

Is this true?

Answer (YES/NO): YES